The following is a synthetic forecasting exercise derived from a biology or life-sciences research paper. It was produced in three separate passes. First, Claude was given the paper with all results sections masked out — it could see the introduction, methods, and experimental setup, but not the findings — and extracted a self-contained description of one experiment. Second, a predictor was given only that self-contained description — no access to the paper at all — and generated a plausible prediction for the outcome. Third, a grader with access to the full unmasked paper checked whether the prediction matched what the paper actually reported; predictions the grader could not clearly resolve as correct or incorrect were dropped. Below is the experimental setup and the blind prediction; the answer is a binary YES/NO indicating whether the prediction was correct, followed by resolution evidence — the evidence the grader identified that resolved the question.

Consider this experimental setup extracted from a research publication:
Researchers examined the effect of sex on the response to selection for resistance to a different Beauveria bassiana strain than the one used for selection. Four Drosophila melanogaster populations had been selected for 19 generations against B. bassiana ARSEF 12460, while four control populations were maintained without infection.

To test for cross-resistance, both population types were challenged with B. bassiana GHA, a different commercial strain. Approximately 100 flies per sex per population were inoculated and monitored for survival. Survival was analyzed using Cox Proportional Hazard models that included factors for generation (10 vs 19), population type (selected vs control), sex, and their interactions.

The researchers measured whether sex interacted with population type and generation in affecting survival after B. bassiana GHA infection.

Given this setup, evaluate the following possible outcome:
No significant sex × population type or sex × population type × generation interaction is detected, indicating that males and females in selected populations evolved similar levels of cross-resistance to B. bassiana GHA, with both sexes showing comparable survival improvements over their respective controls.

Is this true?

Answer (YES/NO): NO